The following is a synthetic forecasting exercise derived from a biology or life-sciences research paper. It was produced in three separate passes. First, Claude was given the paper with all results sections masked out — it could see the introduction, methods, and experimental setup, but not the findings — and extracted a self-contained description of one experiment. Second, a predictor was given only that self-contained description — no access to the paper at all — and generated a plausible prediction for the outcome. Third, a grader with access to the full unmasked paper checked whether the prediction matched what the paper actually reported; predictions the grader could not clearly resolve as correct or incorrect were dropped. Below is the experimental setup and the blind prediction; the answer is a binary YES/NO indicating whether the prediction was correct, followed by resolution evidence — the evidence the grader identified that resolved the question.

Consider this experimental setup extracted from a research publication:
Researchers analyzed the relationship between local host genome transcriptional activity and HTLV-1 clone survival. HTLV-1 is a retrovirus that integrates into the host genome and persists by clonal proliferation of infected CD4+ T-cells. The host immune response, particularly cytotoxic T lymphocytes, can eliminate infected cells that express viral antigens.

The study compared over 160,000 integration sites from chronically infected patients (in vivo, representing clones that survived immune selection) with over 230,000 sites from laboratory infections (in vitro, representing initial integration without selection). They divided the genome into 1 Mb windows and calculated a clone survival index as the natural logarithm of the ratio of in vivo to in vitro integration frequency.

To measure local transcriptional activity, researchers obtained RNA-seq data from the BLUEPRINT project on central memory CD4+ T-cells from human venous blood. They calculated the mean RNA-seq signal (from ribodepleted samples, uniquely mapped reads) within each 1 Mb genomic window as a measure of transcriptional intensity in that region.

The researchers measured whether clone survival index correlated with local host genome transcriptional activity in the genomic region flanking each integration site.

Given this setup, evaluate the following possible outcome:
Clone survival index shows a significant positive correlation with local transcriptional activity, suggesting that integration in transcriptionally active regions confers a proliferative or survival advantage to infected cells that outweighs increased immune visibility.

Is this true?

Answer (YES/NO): NO